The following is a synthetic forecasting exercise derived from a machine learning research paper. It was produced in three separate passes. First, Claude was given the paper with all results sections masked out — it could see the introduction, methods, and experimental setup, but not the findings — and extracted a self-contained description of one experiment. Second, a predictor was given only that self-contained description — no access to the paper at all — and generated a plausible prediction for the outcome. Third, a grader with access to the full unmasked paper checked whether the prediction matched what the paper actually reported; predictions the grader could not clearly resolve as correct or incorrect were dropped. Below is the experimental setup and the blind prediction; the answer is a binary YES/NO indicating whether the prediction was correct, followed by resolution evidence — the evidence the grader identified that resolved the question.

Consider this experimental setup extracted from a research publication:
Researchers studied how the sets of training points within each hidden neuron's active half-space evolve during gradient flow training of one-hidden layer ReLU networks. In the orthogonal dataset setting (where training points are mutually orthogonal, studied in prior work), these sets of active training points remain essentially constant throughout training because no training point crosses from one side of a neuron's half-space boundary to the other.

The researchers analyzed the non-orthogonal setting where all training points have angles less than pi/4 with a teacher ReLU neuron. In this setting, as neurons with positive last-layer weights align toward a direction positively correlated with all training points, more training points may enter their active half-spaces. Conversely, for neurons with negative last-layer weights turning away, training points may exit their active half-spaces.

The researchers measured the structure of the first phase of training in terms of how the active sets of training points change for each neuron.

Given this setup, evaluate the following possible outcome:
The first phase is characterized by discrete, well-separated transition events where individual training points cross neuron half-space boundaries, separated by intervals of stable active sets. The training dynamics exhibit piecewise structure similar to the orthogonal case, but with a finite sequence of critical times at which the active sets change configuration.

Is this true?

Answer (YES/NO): YES